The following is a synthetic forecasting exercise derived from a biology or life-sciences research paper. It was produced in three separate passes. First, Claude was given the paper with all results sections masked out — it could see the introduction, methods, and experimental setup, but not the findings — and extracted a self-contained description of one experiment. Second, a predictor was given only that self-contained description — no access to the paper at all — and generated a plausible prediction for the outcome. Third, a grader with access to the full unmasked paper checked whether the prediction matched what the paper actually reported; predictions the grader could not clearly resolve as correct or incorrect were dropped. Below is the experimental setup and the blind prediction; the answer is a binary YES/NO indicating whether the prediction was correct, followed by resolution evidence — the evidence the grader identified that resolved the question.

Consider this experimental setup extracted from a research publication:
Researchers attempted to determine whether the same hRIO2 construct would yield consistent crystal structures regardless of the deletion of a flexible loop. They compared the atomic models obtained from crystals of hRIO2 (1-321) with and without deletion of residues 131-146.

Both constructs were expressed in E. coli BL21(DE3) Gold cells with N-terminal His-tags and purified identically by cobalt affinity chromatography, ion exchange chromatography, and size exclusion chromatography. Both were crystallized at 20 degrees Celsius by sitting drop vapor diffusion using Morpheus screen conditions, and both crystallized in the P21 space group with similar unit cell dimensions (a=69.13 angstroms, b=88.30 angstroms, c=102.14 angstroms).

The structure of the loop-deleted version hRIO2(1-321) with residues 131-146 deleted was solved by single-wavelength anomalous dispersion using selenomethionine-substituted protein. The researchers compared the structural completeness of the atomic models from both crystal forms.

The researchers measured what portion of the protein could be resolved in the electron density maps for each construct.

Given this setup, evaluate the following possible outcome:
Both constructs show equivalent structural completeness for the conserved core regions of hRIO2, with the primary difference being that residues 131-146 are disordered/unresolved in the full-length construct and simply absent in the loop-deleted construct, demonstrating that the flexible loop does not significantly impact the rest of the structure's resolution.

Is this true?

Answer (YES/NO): NO